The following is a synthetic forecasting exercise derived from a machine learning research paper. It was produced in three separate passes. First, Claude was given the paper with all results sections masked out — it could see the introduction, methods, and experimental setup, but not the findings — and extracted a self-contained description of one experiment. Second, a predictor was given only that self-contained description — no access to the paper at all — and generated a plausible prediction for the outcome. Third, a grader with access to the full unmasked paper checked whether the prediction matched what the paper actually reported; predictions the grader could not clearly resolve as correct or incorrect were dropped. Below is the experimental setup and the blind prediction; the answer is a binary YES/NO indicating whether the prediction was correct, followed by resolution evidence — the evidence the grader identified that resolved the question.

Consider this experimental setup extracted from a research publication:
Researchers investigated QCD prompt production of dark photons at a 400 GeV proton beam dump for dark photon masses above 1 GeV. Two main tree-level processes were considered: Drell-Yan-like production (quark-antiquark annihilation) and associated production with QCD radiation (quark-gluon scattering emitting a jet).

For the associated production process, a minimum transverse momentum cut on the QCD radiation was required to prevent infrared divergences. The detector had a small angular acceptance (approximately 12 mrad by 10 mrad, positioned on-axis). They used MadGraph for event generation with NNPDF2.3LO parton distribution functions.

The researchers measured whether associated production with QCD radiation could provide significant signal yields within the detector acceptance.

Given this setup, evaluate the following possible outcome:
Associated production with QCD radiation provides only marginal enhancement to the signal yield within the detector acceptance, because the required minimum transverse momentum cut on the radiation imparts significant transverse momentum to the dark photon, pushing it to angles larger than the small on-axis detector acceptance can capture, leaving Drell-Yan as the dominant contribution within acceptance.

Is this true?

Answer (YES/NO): YES